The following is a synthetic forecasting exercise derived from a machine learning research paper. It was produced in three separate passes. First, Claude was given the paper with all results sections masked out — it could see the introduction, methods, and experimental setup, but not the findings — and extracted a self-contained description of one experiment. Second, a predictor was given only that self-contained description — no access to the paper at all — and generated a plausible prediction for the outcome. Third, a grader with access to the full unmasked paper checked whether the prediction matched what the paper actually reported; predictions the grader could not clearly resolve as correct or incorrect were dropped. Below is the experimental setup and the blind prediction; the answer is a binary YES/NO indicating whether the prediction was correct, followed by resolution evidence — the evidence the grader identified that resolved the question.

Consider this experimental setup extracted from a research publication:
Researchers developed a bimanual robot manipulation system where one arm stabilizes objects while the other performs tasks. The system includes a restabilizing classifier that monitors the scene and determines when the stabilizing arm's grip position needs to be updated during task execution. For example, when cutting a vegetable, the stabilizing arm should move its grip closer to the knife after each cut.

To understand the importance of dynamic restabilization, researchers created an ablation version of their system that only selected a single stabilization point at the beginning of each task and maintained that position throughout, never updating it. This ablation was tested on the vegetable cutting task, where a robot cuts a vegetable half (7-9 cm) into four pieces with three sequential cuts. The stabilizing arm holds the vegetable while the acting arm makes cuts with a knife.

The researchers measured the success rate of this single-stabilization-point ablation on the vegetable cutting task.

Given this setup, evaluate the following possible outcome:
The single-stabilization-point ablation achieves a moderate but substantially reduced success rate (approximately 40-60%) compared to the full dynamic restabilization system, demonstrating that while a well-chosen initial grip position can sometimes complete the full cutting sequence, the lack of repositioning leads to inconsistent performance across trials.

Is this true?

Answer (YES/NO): YES